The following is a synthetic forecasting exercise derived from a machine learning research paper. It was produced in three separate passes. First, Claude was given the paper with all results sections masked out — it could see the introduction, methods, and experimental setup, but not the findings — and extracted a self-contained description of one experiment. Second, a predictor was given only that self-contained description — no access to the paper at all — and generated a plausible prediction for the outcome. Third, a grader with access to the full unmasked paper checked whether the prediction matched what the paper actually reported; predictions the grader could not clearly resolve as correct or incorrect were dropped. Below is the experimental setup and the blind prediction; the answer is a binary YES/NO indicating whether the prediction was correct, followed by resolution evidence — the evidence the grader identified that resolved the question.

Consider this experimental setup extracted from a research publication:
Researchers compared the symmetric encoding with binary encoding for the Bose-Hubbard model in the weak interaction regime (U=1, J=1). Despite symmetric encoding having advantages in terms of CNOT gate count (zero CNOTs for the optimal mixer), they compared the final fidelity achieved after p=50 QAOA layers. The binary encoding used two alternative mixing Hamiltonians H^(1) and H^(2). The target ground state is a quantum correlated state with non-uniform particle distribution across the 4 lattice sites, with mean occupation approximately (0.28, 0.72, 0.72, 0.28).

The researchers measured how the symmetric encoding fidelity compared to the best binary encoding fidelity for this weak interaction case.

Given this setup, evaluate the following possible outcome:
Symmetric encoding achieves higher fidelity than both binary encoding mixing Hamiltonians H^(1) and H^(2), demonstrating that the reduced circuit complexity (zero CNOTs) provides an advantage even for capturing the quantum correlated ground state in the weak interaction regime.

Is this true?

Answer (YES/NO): NO